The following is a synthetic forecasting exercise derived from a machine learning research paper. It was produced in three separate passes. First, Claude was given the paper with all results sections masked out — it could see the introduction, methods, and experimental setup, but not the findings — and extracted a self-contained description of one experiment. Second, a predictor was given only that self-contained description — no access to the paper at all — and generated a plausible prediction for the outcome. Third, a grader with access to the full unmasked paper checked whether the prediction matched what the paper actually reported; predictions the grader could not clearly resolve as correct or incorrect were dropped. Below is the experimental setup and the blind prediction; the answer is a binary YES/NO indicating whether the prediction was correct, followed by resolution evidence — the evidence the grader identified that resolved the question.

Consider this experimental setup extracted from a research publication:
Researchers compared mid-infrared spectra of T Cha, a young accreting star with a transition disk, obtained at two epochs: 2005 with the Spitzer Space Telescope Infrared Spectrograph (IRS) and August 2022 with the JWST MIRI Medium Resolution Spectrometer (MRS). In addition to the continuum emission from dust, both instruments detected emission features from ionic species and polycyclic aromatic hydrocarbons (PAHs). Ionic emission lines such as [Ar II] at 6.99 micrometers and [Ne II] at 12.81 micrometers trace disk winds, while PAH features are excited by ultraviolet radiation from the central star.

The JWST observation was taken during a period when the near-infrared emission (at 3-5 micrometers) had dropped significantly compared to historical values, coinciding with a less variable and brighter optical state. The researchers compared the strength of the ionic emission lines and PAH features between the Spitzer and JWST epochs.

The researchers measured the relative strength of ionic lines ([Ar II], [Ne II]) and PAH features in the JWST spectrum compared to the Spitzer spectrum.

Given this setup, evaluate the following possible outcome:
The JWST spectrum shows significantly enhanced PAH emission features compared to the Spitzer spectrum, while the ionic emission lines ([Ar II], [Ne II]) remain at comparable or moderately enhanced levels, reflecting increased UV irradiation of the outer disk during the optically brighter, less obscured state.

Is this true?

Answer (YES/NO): YES